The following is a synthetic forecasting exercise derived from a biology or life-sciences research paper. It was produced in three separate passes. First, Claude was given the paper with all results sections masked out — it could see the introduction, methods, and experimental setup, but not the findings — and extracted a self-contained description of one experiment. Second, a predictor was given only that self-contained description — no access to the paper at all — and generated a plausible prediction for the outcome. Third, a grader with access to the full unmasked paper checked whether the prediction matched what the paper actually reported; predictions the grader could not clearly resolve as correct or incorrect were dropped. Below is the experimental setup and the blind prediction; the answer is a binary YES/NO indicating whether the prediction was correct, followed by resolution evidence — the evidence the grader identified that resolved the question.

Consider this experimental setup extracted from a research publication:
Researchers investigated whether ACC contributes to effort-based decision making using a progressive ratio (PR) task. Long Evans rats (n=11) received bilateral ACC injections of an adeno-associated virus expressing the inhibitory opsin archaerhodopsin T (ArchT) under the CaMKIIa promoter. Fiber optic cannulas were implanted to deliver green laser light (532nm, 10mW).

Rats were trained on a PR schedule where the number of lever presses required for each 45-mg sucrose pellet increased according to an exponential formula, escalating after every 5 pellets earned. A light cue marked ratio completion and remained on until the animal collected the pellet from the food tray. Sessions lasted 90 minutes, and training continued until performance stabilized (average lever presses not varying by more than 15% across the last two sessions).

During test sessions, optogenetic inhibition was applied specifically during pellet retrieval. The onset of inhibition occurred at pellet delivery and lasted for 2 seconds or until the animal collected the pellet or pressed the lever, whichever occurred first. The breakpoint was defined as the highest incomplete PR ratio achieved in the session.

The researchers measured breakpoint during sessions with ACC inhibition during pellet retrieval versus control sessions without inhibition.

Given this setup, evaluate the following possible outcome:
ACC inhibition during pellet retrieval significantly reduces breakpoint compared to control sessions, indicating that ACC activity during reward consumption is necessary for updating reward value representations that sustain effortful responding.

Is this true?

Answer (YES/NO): YES